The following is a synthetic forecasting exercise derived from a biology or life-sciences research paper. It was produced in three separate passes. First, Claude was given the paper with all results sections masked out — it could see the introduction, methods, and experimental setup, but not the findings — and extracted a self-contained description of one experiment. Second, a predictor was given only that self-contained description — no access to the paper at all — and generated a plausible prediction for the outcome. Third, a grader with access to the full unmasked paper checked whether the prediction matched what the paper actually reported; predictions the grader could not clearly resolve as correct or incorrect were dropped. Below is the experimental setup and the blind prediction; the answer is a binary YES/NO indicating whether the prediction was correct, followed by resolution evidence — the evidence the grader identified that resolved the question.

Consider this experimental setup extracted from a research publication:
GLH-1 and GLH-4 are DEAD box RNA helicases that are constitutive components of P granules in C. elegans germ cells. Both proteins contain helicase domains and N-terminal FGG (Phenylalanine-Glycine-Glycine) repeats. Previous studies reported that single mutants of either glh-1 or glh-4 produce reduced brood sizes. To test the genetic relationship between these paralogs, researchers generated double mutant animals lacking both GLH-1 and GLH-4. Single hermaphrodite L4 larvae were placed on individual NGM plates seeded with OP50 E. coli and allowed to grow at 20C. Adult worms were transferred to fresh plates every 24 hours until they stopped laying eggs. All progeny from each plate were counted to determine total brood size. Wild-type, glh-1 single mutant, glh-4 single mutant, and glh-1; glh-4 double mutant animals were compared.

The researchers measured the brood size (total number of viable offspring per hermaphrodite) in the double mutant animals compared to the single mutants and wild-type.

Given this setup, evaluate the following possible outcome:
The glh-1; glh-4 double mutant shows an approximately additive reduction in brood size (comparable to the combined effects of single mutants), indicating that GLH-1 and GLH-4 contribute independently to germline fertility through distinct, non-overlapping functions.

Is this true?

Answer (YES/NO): NO